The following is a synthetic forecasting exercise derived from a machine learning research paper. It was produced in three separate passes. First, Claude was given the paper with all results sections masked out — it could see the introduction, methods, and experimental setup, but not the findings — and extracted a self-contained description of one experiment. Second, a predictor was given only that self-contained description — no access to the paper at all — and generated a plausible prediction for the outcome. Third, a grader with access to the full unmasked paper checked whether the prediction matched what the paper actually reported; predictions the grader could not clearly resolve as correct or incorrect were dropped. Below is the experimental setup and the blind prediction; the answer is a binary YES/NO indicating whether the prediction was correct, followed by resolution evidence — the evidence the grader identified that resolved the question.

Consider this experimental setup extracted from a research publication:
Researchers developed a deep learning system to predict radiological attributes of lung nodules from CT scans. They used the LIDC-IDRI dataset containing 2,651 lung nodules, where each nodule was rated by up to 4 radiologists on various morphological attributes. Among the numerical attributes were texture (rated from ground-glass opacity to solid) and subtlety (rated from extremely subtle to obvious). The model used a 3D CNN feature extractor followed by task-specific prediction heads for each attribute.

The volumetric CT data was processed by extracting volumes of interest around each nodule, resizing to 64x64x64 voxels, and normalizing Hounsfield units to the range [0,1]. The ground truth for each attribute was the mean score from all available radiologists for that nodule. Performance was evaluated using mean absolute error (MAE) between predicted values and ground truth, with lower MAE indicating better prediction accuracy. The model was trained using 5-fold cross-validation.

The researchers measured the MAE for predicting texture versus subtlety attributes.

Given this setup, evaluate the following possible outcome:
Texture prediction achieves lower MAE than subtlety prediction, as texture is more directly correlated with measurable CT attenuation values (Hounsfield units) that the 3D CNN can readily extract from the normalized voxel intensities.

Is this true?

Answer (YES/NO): YES